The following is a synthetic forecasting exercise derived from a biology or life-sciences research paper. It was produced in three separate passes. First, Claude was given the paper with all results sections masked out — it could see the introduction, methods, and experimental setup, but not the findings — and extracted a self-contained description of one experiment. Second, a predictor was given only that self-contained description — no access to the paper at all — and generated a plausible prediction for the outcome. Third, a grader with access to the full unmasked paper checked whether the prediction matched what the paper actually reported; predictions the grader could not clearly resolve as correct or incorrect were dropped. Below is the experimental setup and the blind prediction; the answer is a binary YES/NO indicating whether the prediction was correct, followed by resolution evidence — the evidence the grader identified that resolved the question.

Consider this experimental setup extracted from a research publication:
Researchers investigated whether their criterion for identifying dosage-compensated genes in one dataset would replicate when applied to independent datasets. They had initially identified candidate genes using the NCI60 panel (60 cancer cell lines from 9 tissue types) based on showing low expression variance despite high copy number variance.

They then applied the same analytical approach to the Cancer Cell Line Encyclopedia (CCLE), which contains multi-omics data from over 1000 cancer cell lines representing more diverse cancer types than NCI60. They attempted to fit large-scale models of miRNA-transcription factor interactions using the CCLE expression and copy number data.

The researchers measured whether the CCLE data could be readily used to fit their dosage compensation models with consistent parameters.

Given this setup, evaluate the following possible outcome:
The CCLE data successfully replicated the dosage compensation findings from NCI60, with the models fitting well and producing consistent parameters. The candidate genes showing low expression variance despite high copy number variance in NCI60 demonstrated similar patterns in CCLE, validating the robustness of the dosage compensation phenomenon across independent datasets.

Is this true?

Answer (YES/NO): NO